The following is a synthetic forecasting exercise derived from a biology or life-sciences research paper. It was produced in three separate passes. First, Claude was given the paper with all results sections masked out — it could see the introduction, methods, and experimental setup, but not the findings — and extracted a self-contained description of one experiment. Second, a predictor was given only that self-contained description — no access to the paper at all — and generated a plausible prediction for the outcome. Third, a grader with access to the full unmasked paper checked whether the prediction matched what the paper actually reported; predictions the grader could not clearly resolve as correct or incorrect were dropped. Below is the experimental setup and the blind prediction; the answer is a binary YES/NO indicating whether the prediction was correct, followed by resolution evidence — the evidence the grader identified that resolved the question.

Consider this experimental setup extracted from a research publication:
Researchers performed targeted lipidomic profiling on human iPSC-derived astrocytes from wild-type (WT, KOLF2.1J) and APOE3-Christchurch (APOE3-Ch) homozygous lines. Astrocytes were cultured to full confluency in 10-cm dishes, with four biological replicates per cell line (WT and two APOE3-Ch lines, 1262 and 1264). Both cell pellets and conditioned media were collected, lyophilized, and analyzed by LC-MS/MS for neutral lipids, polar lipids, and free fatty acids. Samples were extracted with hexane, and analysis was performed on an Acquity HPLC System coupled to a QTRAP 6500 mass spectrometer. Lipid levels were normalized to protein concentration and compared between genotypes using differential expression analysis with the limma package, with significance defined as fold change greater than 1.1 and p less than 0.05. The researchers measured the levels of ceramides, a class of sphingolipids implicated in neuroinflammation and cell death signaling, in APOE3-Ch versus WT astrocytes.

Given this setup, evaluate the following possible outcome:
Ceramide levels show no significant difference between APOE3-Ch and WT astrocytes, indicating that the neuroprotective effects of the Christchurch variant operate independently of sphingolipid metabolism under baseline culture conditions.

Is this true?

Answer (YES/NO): NO